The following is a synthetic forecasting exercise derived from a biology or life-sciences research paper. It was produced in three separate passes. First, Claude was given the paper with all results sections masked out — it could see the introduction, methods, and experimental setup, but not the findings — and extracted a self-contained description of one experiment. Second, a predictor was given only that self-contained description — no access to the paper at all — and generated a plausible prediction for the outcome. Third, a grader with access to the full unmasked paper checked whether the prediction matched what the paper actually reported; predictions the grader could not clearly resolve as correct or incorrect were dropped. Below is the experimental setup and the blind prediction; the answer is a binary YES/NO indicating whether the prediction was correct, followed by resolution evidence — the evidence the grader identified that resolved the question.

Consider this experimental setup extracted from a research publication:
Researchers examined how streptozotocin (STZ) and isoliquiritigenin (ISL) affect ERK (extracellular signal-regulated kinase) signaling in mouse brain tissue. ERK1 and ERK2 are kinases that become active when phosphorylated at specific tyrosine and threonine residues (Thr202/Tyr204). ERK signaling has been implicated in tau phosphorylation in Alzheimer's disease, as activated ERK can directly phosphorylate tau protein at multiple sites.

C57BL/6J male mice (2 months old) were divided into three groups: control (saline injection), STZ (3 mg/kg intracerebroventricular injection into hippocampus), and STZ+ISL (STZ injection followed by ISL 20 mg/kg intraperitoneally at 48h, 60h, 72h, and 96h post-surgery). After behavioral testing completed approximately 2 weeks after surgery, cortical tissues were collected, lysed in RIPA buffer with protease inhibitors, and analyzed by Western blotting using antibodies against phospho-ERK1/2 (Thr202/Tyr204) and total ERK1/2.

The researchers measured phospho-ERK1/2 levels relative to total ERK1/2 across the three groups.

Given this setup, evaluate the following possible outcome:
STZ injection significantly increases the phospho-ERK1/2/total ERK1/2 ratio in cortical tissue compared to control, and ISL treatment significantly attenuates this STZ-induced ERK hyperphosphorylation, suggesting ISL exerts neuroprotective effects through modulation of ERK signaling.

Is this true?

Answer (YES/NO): YES